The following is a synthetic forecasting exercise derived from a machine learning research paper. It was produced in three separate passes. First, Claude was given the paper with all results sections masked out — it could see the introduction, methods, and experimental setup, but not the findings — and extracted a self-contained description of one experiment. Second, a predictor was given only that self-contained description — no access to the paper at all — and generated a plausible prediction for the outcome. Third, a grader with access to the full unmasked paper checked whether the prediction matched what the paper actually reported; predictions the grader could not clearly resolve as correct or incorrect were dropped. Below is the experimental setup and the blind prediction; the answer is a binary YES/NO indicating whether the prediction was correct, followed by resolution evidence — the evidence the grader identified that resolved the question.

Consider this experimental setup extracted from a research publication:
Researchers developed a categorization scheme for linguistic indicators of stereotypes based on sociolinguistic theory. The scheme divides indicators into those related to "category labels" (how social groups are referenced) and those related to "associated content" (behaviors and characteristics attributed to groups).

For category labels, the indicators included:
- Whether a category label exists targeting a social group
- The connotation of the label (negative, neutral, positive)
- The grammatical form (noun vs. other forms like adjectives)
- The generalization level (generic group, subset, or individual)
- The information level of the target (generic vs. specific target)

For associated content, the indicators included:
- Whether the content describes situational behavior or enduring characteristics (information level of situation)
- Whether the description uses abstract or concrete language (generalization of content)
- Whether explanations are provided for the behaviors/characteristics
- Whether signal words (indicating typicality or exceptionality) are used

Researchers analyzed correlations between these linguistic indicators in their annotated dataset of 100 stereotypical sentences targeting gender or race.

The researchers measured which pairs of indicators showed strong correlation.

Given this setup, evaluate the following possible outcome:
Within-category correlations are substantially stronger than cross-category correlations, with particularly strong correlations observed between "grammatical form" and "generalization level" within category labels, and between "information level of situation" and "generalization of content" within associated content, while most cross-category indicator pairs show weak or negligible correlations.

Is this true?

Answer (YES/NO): NO